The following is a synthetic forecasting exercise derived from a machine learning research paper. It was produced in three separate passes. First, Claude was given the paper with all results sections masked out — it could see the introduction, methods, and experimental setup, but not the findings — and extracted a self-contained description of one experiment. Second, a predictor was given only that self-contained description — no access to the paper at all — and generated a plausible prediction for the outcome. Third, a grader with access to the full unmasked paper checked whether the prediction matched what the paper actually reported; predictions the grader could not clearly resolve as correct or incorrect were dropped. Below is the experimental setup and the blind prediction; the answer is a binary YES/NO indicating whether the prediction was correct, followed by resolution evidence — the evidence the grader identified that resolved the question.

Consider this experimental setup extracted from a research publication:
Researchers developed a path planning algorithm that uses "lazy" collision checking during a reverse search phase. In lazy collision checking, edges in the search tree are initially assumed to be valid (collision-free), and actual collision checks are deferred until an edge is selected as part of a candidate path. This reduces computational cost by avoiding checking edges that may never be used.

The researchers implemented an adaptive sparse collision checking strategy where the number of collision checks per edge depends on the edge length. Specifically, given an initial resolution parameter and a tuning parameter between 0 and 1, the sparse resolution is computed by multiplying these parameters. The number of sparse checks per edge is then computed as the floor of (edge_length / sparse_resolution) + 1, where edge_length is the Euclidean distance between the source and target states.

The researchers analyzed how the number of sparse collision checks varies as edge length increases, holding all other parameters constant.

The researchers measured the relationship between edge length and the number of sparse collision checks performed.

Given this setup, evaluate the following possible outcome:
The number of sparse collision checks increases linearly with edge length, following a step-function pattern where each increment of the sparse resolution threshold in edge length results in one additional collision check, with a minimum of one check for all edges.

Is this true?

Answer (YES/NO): YES